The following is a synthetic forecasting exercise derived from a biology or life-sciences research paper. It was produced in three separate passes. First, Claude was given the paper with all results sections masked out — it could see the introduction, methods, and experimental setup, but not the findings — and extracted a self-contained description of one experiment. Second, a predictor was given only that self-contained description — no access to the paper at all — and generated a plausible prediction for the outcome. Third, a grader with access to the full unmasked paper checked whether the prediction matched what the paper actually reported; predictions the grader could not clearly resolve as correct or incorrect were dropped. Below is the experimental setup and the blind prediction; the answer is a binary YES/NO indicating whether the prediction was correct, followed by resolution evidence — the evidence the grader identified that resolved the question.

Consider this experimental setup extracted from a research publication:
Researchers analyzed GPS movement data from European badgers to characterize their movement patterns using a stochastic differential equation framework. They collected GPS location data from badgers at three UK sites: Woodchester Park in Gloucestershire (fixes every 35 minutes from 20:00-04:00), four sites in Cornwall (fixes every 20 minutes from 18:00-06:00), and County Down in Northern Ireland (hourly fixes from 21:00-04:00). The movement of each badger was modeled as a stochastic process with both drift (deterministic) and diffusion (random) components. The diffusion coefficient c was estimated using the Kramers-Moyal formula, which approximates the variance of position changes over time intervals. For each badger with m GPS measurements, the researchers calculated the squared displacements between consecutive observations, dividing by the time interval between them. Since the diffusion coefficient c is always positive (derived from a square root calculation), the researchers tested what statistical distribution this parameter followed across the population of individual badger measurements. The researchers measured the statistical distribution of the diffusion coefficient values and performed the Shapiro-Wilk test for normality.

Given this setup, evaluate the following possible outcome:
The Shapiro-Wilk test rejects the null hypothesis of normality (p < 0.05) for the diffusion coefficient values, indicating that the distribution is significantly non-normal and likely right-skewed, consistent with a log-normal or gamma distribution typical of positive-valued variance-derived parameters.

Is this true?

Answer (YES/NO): YES